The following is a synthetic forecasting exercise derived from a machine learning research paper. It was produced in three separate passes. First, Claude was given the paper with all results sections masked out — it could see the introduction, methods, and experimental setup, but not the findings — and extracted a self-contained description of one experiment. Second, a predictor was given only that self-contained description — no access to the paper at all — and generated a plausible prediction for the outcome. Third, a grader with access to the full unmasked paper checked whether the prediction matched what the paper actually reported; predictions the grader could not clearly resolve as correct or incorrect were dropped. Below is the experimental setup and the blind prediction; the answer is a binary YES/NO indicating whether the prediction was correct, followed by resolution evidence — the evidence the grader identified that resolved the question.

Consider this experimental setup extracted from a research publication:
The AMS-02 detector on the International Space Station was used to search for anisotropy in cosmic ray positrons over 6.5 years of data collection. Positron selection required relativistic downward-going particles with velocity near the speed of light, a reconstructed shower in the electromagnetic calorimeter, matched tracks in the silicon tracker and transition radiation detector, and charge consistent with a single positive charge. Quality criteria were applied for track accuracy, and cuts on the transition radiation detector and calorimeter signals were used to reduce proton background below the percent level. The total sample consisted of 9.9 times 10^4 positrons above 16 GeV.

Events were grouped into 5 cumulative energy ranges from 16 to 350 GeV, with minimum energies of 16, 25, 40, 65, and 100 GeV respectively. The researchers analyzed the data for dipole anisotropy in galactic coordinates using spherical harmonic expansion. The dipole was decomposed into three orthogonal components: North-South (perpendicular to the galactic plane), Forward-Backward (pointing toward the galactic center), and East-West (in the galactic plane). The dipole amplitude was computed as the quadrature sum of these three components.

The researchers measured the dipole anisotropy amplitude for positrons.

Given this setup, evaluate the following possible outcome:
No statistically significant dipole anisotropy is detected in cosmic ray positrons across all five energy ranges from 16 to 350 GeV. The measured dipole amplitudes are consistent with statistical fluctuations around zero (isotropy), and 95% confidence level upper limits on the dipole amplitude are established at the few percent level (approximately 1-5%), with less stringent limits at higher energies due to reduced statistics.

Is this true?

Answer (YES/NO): YES